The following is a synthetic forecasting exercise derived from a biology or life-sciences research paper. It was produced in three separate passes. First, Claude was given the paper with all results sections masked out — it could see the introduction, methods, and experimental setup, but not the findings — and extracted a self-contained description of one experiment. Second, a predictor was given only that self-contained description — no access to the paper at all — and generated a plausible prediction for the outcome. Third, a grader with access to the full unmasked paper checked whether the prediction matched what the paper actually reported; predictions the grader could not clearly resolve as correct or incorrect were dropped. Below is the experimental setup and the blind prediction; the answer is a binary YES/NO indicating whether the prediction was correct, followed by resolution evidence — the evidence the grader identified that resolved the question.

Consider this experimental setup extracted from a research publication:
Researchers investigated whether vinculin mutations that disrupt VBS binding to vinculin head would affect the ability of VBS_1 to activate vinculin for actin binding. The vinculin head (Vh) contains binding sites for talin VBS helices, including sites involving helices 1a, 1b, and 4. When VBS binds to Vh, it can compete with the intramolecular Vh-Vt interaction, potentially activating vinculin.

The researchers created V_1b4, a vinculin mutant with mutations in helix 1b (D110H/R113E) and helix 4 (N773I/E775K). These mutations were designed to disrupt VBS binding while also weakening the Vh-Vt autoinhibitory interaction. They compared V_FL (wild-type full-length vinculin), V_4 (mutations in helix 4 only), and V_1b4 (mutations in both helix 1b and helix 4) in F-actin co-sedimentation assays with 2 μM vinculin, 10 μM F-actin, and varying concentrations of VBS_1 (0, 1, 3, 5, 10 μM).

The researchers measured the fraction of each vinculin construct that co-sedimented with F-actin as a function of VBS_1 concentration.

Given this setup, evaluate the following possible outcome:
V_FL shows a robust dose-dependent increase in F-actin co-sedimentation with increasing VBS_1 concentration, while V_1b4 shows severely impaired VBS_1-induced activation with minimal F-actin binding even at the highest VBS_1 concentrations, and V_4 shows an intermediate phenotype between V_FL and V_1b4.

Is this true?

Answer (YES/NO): NO